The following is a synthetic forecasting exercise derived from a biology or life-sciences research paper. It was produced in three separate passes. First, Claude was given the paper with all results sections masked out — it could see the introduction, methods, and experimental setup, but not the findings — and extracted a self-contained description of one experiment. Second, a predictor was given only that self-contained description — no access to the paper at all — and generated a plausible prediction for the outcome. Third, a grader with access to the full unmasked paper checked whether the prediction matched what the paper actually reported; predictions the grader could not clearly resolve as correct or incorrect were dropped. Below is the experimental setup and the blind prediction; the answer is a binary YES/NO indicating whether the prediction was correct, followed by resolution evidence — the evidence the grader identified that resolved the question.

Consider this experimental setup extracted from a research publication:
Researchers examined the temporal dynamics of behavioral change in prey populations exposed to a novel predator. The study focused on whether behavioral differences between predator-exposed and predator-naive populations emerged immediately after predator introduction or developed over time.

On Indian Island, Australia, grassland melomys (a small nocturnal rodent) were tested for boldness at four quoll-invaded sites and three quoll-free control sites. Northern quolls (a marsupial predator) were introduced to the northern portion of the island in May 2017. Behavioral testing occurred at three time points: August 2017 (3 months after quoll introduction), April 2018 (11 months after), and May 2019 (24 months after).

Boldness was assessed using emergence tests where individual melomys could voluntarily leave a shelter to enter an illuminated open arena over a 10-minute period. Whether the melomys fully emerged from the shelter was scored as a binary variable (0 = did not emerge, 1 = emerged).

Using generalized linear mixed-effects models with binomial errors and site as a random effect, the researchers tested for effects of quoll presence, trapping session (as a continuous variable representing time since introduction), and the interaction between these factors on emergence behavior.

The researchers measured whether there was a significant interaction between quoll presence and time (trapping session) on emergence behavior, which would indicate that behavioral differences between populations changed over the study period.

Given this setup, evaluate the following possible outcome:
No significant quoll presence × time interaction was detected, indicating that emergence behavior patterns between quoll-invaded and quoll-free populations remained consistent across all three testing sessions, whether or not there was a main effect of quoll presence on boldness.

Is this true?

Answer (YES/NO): NO